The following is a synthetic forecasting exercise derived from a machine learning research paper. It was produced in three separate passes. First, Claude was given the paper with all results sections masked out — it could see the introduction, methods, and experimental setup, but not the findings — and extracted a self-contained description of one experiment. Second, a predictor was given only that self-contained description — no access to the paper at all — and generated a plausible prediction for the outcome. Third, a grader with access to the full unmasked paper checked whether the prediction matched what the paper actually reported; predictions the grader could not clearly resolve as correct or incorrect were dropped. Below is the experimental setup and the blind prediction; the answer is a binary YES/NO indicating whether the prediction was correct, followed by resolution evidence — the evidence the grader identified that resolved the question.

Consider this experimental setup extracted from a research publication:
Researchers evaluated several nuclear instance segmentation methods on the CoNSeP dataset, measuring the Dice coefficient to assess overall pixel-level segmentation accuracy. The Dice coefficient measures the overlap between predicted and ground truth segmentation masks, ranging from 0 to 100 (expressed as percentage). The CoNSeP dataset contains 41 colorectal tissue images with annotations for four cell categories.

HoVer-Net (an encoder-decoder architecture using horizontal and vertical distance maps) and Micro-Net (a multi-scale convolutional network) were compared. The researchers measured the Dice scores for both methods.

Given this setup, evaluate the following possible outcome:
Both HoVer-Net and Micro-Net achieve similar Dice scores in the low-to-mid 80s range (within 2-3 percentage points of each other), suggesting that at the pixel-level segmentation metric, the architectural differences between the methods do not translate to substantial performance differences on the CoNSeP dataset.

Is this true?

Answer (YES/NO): NO